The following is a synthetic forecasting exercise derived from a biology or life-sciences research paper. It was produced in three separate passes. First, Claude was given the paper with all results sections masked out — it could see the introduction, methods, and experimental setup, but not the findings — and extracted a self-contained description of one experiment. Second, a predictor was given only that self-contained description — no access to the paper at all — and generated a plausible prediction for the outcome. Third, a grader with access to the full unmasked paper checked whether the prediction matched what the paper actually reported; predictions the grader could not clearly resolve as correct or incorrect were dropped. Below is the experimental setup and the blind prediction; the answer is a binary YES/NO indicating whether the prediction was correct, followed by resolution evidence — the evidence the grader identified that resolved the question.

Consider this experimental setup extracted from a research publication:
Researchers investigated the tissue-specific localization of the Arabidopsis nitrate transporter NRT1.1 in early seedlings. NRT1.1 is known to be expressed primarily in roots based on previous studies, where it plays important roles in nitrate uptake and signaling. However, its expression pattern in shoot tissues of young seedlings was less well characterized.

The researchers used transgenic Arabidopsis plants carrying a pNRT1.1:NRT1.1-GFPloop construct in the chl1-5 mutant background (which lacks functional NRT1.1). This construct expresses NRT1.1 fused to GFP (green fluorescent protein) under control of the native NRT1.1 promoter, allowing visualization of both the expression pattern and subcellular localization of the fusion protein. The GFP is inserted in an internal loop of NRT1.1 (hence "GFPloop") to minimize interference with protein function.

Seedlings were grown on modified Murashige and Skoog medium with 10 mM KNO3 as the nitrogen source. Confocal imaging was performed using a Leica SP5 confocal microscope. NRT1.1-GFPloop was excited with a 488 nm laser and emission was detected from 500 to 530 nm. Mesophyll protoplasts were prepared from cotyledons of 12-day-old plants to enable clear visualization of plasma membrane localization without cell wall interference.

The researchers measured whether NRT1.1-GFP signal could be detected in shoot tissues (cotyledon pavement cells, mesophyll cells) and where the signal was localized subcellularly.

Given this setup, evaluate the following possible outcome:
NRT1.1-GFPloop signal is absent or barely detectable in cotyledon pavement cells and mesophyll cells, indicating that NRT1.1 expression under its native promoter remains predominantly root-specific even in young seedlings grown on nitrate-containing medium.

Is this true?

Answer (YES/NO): NO